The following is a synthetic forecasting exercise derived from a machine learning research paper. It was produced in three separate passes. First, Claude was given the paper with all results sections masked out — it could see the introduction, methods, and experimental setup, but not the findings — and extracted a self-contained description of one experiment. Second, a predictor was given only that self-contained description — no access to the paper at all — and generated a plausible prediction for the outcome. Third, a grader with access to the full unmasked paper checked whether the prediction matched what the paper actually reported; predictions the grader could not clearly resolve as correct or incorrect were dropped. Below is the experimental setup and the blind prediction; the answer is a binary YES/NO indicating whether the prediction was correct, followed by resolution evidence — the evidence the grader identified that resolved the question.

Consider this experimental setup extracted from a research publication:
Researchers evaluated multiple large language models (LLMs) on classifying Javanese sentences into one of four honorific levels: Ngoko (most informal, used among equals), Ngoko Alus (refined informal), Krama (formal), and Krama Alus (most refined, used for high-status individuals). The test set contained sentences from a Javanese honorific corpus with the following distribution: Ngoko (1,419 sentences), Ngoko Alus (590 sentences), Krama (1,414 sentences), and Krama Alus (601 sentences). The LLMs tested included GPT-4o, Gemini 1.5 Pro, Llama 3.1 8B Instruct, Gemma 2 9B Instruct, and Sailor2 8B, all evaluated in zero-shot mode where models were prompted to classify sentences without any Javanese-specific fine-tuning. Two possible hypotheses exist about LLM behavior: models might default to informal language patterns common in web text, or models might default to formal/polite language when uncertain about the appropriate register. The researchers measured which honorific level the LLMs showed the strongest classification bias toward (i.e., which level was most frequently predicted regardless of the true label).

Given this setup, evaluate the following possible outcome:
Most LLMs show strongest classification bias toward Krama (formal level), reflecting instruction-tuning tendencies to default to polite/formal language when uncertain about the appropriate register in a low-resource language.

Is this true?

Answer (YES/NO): NO